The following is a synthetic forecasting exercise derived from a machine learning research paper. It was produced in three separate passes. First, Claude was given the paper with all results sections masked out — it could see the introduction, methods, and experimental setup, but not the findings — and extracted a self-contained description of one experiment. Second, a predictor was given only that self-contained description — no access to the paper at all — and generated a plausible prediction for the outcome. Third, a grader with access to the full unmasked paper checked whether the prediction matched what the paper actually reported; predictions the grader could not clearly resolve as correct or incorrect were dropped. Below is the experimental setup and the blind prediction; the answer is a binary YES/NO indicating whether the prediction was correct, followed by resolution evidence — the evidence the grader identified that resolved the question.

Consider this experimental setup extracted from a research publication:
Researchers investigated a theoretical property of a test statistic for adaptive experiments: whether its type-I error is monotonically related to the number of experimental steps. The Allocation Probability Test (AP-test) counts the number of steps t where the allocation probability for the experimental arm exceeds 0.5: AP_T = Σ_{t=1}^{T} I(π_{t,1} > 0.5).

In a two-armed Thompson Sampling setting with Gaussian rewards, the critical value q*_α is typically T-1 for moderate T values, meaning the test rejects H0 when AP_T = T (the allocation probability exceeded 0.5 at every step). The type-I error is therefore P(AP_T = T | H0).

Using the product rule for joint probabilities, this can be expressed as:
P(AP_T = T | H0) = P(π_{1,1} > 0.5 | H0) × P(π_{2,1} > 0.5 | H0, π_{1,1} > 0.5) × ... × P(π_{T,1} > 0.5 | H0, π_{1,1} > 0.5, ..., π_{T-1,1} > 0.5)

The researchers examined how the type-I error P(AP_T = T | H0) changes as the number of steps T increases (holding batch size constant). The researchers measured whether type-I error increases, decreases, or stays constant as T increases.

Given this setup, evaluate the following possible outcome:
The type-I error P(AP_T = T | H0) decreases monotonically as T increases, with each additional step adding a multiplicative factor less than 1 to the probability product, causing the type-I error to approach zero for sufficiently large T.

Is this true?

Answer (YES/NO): YES